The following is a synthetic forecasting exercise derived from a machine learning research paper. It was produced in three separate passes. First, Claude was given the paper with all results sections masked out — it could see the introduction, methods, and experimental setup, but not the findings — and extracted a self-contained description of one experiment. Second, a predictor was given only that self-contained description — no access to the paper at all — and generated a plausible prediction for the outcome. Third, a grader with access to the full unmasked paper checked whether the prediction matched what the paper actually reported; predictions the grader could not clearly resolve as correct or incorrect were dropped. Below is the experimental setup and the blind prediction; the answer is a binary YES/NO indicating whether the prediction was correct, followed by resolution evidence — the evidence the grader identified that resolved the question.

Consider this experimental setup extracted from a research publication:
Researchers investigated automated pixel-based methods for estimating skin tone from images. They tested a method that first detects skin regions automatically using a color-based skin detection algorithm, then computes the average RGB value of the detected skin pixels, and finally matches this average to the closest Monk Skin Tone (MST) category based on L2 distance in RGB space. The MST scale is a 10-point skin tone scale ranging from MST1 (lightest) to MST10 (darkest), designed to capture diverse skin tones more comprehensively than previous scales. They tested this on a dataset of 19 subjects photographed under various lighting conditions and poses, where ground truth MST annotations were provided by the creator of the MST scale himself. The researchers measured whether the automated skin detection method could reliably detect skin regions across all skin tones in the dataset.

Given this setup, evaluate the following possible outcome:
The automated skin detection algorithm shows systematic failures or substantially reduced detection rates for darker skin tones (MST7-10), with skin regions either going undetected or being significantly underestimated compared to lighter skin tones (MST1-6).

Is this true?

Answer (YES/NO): YES